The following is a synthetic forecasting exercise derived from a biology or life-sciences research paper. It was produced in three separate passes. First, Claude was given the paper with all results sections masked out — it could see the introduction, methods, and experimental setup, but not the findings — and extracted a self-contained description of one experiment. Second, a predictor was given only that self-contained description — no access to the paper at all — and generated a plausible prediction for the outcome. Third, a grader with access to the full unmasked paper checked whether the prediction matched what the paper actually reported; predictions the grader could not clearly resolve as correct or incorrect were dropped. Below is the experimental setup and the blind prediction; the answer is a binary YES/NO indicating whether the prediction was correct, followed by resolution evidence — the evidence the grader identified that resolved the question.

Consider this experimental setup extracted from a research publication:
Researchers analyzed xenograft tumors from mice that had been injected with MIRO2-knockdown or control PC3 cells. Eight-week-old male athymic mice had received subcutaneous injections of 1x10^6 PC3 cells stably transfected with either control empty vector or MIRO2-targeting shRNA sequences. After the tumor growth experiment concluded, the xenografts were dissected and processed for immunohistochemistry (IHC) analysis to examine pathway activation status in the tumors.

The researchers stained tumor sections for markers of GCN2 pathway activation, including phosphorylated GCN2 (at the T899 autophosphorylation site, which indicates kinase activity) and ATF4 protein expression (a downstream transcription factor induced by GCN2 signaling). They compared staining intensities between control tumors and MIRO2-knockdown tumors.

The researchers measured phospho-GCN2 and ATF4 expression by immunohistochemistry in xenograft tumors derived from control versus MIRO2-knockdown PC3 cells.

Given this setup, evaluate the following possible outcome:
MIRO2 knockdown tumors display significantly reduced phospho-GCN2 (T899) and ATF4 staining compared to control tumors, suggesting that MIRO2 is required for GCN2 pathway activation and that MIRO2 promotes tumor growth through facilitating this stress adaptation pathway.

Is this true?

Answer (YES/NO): YES